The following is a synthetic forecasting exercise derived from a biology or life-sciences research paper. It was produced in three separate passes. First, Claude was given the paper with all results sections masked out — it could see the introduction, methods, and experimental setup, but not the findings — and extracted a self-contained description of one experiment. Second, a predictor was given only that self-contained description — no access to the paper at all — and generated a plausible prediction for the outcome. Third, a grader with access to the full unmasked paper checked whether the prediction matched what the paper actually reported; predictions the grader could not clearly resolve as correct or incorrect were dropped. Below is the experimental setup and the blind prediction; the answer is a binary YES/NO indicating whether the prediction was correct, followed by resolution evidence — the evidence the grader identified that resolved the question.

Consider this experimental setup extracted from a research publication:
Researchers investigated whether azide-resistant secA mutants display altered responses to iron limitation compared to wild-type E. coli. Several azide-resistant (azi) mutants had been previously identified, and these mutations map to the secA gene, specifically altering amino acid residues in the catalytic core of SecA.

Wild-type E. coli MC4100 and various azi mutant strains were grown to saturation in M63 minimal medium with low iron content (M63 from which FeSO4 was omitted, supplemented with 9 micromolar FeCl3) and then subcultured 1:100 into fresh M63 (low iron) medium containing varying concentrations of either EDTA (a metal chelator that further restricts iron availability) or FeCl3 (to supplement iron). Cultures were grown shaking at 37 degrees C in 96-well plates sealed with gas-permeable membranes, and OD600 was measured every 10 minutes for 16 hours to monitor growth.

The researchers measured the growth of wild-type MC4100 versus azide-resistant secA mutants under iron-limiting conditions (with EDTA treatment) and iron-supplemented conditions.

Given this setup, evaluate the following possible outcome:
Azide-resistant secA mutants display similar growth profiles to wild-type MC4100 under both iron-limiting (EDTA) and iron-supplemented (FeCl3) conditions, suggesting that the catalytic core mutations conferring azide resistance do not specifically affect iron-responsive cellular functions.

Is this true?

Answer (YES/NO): NO